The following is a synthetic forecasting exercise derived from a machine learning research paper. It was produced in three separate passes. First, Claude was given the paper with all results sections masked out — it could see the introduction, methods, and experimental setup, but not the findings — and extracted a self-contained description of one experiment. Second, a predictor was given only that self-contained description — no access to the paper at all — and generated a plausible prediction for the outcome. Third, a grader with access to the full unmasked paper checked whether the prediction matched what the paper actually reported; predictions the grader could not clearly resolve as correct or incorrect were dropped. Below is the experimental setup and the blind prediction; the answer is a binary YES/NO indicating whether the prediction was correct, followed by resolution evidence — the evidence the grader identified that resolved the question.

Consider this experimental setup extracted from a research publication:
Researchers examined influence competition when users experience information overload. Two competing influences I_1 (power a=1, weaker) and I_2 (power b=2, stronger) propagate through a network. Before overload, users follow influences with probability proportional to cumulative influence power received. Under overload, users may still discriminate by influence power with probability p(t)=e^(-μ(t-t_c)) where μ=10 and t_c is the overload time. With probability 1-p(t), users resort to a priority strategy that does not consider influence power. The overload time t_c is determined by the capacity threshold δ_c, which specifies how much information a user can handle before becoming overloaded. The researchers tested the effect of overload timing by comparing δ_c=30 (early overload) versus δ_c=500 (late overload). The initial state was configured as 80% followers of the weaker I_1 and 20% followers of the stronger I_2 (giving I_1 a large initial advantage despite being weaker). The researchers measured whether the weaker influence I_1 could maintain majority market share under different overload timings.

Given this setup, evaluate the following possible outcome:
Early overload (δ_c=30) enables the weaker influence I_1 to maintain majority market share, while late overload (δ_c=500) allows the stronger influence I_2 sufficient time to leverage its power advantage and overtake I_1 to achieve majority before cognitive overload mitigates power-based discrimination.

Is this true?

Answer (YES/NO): YES